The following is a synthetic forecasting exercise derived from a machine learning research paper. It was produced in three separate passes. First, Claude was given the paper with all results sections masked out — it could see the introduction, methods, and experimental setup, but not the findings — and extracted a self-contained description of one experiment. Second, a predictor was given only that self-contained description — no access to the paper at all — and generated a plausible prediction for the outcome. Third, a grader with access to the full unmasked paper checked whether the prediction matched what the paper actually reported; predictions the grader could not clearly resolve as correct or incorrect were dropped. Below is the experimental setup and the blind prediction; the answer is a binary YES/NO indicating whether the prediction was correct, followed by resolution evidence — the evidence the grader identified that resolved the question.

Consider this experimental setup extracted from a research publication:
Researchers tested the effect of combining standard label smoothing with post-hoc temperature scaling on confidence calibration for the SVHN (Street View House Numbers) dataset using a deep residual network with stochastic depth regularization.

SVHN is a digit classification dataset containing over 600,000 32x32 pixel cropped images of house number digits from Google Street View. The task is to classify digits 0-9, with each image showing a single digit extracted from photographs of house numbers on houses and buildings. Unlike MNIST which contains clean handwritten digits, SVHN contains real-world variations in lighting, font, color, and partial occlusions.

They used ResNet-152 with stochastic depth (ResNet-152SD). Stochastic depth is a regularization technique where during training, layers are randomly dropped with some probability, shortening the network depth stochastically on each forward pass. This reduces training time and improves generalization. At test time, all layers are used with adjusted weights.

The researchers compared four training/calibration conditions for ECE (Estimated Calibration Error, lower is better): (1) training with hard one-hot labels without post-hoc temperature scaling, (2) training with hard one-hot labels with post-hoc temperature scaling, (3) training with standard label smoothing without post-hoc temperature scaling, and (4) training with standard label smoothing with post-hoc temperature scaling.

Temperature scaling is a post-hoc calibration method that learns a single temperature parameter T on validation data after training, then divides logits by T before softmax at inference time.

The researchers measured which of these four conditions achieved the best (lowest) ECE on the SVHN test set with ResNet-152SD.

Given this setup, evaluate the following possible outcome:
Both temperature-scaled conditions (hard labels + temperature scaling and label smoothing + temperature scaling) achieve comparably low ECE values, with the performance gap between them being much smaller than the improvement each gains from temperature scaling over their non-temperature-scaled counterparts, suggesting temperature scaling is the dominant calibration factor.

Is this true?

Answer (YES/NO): NO